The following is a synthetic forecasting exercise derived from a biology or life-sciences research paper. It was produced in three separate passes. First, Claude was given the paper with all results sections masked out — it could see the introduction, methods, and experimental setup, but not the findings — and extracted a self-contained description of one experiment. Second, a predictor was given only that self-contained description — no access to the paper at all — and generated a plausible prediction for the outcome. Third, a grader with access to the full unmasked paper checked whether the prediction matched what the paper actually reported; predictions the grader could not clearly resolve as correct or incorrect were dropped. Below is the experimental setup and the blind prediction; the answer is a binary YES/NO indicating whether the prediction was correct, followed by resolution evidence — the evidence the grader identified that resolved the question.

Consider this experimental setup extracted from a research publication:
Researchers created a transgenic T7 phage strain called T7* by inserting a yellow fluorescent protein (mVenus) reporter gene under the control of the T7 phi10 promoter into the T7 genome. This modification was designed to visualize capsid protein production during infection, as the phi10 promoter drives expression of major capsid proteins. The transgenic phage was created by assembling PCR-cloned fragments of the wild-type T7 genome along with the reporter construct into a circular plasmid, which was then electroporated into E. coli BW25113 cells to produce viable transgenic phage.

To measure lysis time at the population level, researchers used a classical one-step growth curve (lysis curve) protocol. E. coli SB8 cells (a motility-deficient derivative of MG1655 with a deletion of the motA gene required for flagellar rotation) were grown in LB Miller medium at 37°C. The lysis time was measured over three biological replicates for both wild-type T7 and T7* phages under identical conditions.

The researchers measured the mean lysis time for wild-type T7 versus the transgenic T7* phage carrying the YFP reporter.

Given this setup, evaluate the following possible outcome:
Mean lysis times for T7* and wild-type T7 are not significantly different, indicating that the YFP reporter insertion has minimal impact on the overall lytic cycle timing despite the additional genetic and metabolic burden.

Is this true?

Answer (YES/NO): NO